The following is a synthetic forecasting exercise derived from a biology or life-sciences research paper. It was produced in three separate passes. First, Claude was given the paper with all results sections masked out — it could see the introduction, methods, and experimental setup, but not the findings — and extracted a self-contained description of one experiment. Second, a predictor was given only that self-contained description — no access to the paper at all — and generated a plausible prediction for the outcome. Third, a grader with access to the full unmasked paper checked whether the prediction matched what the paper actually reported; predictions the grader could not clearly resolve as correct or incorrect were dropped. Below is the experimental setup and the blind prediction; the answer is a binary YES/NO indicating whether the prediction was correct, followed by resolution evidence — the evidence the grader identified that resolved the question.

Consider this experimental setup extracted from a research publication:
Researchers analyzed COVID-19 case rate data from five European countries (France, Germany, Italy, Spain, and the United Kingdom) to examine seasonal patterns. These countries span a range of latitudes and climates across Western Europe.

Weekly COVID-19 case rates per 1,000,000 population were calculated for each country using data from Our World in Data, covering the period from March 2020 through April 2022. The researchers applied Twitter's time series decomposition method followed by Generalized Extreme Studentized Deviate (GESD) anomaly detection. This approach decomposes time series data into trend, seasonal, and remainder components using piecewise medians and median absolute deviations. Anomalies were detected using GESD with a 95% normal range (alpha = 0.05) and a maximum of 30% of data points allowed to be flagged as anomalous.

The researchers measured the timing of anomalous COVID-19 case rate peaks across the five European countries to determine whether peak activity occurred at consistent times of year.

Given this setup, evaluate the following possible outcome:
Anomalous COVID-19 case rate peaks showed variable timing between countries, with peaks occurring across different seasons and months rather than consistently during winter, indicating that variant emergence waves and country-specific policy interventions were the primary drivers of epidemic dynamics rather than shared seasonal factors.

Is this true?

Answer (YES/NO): NO